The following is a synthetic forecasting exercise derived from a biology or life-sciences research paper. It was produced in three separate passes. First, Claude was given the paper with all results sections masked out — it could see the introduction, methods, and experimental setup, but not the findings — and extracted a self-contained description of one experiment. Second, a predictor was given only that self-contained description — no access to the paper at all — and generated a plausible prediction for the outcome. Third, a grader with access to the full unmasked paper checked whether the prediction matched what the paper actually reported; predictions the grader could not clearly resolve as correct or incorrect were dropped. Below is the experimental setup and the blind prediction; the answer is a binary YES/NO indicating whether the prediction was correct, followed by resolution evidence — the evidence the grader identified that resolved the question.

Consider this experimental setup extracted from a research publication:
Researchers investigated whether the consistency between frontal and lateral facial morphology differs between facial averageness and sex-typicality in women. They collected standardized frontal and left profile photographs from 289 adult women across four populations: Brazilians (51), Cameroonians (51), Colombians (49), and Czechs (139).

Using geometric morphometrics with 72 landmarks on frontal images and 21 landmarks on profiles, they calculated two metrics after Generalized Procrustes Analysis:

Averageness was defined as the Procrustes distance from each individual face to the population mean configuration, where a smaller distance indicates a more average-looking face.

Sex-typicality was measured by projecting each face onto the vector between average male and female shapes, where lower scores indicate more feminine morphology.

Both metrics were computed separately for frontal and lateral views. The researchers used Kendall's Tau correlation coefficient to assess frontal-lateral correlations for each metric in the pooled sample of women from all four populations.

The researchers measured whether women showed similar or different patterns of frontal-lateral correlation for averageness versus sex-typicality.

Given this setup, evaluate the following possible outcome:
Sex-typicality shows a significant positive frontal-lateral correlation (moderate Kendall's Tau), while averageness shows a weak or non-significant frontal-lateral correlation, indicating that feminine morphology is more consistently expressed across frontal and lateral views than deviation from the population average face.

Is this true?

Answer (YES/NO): NO